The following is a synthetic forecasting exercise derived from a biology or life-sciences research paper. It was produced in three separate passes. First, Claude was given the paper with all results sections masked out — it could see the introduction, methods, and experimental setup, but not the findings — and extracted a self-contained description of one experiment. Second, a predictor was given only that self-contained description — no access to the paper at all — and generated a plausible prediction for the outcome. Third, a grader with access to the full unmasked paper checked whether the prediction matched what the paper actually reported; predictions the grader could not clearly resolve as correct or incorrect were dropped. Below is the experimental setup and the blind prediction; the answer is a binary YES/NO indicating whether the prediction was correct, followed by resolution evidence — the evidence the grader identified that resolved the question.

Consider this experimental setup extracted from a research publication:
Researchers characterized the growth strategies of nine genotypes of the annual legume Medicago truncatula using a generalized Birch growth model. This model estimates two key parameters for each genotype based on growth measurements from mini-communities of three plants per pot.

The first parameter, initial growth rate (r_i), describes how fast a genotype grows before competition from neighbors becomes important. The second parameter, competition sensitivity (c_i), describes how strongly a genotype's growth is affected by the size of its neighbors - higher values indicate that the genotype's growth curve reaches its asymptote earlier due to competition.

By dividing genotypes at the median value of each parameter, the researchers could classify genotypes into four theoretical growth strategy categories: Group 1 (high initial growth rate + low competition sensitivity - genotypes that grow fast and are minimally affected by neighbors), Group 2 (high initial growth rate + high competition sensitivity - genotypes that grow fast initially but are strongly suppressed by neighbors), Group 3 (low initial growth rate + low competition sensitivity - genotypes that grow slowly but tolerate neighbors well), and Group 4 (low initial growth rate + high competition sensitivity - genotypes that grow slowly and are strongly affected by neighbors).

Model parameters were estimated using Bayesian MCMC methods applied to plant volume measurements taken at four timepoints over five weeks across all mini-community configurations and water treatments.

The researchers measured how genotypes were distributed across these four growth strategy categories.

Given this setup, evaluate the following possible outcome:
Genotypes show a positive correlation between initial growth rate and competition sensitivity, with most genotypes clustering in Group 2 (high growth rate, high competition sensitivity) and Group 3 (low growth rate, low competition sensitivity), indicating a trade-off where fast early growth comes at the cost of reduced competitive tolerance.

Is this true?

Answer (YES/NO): NO